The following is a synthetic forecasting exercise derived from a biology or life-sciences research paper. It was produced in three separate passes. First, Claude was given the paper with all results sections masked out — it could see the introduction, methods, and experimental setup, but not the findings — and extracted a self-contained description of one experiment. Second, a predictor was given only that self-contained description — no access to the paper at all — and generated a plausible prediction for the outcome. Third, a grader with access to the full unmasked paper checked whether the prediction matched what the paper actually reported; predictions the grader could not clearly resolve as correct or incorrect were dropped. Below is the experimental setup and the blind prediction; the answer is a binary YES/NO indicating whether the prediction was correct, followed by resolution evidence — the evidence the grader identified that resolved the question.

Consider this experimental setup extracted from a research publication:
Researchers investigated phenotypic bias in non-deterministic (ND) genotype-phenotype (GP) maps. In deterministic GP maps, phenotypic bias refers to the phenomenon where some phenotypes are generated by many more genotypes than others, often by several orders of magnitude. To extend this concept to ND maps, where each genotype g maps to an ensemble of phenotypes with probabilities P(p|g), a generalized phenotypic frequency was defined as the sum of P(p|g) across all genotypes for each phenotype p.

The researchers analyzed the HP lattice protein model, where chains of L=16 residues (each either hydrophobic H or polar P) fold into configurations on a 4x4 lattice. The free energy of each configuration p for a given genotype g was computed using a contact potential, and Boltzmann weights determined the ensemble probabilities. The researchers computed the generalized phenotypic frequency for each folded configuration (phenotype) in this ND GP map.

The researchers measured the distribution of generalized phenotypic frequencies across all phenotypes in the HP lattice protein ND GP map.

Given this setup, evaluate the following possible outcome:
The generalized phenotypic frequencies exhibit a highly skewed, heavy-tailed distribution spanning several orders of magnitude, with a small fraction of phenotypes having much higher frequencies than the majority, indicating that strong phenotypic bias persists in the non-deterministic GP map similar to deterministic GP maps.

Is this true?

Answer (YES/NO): NO